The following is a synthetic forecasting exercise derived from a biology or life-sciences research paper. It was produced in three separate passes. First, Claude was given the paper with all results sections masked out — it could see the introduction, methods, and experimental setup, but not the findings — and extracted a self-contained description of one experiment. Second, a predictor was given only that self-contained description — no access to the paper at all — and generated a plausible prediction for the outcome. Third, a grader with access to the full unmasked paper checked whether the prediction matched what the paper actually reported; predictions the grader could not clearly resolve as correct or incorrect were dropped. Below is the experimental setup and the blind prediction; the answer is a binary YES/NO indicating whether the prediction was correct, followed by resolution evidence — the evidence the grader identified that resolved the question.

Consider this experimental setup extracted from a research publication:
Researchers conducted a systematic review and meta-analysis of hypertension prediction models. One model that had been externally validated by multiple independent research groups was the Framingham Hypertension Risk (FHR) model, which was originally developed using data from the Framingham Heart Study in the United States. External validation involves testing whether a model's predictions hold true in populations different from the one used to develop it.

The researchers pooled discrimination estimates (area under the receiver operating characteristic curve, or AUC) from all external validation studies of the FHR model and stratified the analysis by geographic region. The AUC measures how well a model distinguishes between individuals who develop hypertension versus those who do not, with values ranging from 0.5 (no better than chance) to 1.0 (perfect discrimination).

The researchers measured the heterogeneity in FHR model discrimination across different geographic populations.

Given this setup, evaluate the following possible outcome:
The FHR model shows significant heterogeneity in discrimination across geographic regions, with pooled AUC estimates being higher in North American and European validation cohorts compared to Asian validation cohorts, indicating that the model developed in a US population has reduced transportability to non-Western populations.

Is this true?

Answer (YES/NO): YES